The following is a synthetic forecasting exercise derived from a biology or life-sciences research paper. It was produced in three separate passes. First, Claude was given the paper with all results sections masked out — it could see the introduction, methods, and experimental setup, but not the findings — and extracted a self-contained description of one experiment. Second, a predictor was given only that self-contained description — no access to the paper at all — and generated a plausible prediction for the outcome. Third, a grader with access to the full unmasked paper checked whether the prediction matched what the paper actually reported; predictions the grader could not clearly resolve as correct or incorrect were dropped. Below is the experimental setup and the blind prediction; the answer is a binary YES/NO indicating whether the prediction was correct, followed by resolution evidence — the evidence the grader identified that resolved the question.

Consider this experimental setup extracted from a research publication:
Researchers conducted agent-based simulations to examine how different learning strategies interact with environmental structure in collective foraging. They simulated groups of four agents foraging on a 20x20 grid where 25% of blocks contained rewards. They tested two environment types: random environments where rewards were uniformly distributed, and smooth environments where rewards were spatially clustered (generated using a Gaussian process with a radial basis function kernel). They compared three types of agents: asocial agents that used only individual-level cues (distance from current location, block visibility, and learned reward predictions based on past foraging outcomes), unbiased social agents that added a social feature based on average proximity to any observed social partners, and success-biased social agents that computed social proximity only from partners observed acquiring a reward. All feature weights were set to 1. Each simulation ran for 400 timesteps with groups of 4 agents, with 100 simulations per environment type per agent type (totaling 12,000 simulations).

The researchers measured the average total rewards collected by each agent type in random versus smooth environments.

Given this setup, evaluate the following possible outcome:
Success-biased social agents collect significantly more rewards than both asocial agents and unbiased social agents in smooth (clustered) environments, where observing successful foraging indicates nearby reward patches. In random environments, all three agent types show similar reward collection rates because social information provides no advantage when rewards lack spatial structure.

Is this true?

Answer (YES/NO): NO